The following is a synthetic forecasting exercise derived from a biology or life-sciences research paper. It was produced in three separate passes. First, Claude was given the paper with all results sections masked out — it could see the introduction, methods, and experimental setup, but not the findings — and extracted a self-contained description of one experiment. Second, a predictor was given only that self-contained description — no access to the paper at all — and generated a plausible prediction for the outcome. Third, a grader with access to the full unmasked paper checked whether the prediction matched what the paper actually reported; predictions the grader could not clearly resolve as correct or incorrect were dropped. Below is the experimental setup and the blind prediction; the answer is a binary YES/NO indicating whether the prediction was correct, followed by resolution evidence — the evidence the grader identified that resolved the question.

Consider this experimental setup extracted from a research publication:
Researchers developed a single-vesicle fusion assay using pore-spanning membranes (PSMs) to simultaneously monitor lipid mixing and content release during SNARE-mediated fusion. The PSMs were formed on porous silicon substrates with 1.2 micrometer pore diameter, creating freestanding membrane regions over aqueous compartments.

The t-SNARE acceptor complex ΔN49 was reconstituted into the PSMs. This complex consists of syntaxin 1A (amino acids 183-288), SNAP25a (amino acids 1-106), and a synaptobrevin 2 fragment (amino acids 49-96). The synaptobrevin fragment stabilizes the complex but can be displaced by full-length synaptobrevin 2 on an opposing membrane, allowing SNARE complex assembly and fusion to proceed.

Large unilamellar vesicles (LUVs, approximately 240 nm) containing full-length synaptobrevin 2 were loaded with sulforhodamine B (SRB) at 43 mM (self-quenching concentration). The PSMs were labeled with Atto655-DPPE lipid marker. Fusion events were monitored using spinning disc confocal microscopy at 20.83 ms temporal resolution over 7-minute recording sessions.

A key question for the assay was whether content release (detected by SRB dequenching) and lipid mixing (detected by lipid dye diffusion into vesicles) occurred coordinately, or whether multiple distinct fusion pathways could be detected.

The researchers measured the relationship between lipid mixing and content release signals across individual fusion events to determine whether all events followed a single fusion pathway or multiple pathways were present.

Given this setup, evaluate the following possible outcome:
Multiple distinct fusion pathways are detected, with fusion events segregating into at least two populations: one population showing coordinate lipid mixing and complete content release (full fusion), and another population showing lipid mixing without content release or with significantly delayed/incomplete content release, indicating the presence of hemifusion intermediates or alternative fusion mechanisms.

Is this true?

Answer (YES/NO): YES